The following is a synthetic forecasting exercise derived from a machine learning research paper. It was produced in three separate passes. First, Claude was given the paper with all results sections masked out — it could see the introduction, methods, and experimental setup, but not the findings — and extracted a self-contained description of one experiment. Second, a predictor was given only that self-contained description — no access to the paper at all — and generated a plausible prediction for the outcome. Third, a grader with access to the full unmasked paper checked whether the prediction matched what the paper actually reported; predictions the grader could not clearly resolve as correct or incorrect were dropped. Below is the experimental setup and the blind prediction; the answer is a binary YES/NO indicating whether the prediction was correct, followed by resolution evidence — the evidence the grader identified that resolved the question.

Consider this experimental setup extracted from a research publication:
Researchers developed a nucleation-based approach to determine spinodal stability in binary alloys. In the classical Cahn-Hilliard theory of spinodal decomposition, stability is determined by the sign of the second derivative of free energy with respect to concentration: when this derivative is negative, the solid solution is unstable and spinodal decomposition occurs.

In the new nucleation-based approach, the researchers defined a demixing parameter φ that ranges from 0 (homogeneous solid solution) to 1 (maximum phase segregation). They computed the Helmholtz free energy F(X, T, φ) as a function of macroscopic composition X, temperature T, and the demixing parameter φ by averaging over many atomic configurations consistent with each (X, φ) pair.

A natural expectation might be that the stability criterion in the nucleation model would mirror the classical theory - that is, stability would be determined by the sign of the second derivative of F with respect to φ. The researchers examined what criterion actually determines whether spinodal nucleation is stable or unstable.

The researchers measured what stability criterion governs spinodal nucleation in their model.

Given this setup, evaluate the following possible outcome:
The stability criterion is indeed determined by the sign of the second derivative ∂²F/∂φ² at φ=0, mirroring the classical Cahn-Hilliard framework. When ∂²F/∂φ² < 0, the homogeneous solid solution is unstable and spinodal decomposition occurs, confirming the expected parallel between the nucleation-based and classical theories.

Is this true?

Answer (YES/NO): NO